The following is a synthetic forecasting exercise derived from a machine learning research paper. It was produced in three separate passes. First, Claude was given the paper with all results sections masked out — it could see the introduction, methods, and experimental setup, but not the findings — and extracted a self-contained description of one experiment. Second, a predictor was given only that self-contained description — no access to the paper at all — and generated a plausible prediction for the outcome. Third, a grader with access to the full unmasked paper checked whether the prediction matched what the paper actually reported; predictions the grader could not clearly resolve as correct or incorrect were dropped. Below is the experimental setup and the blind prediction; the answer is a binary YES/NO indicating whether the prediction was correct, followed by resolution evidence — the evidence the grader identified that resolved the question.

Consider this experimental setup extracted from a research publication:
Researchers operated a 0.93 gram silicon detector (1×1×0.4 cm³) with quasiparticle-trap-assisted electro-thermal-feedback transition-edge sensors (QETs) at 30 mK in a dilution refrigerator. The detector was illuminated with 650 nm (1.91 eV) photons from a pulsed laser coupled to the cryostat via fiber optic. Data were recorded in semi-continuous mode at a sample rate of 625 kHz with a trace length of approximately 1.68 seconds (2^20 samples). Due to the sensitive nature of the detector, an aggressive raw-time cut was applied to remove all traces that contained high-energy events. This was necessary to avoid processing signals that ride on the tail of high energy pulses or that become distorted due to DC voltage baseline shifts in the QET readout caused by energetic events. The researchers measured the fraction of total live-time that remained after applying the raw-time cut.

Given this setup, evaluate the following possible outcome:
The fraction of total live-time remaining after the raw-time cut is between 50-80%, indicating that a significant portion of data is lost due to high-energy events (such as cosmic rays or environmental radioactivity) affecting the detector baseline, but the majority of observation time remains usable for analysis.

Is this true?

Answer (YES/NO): NO